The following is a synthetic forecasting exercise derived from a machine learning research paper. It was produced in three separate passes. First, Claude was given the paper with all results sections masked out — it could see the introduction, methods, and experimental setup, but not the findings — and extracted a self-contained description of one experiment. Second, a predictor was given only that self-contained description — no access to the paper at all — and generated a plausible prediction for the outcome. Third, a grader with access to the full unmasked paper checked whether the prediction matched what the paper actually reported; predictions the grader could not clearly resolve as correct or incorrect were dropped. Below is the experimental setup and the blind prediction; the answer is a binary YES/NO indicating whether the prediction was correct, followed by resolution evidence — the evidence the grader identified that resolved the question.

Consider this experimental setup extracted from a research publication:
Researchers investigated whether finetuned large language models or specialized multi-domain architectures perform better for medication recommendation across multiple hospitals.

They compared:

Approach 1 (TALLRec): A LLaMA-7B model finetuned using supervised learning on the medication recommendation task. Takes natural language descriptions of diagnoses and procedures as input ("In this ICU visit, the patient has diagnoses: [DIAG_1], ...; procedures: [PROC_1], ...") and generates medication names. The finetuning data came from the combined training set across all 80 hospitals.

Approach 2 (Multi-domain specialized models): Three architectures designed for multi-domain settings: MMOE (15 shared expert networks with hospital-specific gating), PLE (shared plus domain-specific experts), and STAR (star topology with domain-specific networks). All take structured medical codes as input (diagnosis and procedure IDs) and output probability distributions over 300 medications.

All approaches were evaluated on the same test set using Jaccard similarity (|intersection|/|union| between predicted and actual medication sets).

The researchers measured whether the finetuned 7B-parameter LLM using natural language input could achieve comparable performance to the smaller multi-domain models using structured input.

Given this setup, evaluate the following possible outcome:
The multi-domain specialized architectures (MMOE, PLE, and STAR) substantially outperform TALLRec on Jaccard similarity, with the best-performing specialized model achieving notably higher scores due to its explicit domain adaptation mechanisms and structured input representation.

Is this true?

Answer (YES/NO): YES